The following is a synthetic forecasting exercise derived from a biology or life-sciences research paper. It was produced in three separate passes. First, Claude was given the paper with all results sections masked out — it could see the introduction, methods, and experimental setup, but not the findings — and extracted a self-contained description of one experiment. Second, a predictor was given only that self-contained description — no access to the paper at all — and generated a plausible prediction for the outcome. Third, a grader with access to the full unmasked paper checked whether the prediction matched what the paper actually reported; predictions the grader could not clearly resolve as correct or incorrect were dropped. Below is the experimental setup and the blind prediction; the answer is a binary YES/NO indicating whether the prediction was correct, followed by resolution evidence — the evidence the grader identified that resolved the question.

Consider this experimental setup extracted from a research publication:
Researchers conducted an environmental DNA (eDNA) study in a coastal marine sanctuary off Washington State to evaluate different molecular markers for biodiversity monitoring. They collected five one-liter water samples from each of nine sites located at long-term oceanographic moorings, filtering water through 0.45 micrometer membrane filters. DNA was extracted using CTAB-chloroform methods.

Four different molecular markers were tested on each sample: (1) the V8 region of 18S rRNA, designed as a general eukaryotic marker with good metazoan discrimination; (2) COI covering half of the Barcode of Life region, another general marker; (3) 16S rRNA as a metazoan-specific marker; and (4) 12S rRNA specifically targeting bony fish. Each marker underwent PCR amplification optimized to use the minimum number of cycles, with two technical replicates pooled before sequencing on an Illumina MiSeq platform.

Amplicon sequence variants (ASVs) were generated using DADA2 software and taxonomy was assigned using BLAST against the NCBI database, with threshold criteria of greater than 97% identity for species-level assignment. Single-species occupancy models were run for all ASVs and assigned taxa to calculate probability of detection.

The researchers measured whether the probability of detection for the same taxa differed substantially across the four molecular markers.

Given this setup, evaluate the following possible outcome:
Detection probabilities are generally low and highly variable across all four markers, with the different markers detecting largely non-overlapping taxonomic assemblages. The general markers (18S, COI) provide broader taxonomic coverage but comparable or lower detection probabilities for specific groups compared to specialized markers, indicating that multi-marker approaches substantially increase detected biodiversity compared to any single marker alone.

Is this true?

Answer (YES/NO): NO